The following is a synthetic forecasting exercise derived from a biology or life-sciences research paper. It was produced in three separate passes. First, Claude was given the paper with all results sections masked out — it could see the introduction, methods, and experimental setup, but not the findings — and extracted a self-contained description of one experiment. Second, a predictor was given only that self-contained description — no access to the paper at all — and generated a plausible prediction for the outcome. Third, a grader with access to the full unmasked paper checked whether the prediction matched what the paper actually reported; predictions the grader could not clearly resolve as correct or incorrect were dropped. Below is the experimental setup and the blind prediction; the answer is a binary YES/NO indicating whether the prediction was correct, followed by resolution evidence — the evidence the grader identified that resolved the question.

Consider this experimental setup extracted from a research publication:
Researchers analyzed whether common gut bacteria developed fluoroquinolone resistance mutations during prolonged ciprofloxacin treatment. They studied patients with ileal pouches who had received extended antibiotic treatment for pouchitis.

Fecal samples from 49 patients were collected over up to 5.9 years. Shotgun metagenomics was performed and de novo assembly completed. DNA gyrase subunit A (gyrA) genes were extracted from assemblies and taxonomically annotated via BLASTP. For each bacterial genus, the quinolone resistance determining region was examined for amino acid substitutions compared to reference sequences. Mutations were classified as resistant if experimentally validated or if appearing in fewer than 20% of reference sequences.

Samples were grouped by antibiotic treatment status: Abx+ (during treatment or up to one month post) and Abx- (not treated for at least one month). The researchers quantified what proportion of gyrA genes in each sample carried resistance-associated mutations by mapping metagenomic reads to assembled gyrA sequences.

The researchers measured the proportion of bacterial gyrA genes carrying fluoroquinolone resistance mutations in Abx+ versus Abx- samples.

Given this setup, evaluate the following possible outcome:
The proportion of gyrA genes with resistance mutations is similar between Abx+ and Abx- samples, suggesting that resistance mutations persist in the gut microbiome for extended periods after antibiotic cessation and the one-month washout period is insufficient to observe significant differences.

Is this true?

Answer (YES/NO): NO